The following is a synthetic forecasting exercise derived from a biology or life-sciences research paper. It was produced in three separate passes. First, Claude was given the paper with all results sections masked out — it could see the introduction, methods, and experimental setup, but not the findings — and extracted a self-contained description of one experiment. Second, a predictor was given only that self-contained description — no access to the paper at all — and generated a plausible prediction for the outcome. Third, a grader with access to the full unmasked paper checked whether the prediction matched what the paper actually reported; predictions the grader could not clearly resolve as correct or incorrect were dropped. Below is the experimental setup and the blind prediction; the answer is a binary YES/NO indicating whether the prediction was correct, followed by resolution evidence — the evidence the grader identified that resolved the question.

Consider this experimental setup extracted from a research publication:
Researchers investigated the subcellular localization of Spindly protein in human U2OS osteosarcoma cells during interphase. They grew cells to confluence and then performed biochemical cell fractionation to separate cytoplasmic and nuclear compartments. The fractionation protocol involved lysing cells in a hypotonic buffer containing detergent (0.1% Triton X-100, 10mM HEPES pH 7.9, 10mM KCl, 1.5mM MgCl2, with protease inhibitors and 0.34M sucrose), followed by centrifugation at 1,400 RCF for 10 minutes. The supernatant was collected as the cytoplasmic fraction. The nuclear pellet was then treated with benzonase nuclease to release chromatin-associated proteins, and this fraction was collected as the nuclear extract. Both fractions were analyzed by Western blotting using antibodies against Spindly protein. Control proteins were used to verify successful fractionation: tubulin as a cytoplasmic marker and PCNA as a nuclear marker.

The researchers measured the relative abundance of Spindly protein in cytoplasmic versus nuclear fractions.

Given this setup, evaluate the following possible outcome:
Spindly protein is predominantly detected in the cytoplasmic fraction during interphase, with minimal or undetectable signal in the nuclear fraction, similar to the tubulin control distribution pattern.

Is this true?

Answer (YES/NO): NO